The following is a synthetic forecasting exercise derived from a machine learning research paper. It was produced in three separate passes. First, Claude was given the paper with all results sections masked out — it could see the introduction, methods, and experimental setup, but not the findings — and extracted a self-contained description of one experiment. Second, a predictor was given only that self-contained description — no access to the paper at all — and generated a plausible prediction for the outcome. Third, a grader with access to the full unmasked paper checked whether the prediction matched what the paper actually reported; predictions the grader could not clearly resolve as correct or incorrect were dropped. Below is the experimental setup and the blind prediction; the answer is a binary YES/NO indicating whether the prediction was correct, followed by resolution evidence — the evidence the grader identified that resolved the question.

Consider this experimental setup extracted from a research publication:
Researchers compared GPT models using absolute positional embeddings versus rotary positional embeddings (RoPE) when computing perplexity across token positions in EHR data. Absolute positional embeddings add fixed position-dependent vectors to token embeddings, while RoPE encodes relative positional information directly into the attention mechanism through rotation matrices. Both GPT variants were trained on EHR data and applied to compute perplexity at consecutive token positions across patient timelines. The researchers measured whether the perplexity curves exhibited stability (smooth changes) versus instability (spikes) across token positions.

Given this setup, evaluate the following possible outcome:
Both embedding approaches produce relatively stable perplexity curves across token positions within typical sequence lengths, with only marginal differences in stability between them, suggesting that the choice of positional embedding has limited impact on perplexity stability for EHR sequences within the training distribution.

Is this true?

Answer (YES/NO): NO